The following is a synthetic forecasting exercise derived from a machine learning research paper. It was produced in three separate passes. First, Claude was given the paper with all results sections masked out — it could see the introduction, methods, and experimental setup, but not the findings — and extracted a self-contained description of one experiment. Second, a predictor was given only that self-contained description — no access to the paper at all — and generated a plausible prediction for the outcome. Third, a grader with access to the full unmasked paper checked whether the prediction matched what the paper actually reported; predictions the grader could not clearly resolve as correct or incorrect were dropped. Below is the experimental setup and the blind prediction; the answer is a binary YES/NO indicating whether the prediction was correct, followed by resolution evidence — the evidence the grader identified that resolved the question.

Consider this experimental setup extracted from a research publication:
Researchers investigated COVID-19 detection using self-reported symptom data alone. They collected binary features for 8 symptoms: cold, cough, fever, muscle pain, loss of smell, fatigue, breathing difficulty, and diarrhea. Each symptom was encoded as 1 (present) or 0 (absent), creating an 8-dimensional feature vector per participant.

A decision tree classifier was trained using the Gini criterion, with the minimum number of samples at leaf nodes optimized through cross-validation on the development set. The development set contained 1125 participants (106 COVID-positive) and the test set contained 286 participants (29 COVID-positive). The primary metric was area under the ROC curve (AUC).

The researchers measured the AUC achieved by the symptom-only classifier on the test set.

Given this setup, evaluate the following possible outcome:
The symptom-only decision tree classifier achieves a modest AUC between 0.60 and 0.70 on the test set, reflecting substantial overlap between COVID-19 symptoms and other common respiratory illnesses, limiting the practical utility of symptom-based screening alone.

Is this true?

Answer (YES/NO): NO